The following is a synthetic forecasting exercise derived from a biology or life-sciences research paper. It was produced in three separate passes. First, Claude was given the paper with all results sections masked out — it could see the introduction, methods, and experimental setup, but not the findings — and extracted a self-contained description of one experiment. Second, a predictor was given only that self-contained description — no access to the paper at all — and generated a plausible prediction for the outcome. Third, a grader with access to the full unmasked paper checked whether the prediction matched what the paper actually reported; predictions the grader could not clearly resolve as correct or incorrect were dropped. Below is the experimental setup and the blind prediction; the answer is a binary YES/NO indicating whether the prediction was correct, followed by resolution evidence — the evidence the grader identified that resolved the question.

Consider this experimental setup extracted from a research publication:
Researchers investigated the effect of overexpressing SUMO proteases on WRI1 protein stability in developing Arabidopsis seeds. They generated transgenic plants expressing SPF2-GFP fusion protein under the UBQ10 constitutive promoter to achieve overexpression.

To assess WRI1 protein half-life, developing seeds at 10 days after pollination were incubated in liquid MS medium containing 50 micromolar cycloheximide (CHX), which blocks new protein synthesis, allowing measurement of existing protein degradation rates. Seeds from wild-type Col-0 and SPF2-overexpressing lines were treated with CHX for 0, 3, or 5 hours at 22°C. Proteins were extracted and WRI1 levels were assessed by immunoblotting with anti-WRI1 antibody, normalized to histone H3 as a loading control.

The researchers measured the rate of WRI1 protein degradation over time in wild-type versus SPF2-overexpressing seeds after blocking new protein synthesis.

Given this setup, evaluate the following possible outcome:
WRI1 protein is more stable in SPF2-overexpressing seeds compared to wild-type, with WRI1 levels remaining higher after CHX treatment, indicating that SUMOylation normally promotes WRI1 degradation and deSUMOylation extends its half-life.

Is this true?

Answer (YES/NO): NO